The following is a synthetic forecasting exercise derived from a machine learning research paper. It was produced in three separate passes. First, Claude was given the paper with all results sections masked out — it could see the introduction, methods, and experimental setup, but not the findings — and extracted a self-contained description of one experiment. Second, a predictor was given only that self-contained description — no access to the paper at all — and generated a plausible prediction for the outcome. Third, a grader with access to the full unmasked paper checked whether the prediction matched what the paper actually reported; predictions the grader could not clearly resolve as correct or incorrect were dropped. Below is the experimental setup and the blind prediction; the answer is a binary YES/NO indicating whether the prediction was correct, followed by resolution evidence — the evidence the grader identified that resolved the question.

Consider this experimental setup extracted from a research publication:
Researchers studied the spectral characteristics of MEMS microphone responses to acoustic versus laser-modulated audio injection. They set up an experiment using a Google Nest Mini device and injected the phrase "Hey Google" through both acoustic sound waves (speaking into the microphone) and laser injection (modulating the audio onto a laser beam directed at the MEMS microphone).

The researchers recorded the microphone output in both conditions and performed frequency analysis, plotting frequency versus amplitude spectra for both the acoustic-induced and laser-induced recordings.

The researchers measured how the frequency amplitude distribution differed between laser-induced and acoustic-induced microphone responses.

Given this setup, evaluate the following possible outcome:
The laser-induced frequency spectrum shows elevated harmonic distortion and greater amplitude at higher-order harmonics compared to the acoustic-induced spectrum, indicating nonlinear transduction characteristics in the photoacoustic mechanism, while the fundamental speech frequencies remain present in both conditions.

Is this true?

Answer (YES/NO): NO